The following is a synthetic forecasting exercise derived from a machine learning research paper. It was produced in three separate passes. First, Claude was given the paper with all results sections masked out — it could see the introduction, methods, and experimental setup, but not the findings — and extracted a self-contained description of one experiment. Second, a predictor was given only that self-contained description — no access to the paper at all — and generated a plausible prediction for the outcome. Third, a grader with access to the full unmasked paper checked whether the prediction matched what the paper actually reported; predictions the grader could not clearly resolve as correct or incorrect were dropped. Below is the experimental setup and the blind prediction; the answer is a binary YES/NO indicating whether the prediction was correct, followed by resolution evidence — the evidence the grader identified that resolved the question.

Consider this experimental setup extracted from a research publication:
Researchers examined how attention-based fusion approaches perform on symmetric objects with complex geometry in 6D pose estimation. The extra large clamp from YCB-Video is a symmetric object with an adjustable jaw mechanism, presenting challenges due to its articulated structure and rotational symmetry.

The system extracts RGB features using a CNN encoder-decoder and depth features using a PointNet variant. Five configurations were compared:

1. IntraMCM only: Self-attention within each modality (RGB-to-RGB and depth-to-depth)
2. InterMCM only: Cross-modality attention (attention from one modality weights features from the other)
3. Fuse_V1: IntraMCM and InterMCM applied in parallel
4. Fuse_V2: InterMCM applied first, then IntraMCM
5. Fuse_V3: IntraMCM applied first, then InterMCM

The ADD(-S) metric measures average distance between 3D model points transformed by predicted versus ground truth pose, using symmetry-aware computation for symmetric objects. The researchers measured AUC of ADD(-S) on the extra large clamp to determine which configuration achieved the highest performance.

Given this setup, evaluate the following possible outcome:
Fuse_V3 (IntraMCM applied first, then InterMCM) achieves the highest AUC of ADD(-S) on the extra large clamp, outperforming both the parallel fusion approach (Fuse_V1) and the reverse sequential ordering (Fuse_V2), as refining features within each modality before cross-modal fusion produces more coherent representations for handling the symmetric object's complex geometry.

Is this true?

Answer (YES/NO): NO